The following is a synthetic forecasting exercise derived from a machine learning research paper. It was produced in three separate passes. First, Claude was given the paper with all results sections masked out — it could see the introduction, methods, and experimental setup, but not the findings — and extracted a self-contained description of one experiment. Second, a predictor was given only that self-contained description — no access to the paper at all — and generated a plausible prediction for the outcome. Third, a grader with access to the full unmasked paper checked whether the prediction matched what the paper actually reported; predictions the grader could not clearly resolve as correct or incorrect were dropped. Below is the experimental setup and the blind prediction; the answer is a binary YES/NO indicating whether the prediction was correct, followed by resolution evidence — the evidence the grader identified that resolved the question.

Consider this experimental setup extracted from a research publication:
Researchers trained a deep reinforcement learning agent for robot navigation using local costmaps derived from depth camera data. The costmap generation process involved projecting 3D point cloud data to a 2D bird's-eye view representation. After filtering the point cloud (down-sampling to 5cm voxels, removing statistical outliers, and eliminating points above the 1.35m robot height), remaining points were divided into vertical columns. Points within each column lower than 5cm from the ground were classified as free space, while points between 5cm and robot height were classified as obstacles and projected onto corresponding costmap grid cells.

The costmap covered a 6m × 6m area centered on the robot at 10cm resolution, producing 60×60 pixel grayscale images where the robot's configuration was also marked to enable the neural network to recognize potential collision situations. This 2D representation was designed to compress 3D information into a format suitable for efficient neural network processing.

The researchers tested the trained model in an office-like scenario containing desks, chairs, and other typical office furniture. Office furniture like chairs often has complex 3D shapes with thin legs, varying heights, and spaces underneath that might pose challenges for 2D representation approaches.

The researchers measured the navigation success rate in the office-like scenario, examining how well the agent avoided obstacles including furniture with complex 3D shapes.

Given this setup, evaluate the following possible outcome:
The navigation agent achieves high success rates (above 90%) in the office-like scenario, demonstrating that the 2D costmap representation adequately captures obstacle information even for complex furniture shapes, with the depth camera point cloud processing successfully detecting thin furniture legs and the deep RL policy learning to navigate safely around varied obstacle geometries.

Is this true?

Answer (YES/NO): NO